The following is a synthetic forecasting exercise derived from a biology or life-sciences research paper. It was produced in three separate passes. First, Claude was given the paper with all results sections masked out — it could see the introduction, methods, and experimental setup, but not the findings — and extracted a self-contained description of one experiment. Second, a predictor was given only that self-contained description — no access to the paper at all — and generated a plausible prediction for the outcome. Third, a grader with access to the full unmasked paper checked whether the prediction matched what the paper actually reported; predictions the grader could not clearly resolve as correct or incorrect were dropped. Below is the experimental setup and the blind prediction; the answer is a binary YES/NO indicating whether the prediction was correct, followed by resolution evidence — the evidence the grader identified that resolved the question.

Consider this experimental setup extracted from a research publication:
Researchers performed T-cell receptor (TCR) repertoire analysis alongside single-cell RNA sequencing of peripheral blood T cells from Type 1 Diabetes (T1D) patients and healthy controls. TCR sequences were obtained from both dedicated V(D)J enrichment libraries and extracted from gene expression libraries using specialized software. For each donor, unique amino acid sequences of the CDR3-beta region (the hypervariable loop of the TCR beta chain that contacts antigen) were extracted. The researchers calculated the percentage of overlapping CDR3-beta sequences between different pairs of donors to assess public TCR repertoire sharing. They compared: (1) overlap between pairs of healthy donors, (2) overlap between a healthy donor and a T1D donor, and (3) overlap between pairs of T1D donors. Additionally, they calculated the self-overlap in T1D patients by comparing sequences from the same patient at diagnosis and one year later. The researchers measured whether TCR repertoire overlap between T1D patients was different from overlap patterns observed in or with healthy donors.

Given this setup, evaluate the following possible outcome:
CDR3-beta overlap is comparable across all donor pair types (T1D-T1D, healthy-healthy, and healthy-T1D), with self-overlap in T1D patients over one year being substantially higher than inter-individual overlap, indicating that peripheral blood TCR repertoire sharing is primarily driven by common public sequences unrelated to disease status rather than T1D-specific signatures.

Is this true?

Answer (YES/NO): YES